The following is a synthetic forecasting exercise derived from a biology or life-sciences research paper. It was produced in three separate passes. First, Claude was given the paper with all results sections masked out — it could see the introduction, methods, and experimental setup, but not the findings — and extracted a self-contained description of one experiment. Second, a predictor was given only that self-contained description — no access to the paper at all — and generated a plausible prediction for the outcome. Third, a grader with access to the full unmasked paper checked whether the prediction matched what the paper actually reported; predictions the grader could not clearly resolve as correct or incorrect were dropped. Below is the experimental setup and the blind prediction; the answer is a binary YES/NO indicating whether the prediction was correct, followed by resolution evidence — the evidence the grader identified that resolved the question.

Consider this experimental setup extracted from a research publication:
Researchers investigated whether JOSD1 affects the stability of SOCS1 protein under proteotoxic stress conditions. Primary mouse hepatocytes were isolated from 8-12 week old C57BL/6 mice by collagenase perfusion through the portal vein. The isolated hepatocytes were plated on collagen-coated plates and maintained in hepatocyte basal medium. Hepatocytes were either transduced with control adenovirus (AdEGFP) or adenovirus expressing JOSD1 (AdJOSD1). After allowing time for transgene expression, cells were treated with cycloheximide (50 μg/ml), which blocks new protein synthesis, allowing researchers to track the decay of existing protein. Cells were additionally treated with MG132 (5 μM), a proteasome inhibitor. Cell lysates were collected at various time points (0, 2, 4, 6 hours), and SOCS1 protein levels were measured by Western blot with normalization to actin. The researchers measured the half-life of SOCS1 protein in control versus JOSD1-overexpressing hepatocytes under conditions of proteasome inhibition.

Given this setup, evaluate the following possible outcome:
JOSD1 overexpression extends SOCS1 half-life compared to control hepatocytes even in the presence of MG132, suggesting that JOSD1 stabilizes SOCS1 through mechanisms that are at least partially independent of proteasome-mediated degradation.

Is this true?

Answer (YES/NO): YES